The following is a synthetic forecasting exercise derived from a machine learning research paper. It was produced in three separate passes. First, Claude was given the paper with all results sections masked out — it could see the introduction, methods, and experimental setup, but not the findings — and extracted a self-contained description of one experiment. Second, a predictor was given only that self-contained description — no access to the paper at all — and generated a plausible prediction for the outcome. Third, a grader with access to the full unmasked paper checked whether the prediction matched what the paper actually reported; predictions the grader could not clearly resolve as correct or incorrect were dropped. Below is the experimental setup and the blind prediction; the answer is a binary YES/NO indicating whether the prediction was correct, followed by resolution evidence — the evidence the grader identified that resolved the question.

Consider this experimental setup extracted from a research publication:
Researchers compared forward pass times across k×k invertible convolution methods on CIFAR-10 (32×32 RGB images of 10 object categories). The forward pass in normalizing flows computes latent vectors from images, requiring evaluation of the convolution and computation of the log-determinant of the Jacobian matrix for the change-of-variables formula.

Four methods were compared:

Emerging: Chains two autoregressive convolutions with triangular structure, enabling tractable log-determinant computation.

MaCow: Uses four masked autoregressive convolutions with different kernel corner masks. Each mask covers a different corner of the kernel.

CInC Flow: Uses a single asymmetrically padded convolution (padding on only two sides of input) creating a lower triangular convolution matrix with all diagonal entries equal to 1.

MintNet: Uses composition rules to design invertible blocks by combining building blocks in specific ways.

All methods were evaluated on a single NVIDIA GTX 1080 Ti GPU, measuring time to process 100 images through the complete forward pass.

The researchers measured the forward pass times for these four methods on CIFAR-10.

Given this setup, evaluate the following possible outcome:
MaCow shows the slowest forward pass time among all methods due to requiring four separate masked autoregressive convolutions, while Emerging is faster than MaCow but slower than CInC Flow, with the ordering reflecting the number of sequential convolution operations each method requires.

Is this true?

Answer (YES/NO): NO